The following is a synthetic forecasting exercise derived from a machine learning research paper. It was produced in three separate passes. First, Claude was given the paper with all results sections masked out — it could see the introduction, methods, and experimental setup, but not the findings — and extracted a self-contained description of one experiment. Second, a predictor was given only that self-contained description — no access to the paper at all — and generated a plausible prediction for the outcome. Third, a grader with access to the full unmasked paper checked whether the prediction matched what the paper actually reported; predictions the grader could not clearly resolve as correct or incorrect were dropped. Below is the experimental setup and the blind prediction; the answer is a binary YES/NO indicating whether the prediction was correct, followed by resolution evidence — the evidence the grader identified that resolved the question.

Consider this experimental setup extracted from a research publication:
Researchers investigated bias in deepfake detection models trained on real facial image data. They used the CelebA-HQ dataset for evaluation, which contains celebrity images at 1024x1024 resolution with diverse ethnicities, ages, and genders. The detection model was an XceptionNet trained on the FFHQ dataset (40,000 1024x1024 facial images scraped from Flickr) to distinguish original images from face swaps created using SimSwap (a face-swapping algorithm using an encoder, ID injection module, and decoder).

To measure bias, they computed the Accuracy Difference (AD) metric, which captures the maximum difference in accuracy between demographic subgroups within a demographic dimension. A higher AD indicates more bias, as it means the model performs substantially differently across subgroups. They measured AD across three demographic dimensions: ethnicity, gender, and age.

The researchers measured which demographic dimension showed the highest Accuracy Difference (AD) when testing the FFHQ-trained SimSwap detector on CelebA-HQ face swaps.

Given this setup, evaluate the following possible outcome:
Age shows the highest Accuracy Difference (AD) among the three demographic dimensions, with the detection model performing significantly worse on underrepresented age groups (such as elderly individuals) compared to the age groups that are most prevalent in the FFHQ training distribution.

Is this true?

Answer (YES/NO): YES